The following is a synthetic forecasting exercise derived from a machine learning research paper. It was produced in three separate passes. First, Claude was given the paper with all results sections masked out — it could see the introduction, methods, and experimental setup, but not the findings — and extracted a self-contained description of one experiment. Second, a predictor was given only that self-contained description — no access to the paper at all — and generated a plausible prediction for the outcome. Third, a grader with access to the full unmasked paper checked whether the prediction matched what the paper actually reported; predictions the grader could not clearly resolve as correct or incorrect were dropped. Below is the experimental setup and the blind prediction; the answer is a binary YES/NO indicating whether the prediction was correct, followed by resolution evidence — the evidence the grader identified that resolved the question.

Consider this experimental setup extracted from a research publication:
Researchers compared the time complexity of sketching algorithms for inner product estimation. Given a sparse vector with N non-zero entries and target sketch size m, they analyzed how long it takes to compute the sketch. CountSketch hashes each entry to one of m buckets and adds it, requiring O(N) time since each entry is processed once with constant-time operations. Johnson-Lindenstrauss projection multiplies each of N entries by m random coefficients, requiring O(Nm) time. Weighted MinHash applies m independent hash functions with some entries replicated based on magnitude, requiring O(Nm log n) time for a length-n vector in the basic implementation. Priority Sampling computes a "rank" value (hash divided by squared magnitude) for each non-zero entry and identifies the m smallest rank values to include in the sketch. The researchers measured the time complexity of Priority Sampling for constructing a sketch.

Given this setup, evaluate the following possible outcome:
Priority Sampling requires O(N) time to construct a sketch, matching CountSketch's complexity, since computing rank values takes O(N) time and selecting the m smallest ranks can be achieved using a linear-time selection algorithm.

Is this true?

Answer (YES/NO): NO